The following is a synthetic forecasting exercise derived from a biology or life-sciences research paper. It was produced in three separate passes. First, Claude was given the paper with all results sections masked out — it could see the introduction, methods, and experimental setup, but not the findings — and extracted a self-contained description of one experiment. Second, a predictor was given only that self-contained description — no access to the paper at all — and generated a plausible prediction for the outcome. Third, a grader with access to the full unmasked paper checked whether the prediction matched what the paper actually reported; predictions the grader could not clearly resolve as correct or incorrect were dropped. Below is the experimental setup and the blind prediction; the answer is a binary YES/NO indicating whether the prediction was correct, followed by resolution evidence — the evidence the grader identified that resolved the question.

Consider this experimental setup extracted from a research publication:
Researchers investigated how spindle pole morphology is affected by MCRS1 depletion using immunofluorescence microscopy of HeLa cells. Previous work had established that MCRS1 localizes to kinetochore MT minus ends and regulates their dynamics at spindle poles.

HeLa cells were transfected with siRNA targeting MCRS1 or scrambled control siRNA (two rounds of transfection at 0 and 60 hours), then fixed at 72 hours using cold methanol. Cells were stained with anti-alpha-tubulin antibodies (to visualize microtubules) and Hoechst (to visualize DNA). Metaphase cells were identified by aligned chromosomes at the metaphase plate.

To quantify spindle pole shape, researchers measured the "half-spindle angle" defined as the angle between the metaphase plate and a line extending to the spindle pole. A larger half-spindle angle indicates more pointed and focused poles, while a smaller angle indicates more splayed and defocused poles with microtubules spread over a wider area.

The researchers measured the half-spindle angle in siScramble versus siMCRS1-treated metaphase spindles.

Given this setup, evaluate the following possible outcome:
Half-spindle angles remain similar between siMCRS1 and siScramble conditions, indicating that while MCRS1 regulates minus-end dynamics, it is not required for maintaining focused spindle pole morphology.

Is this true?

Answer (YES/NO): NO